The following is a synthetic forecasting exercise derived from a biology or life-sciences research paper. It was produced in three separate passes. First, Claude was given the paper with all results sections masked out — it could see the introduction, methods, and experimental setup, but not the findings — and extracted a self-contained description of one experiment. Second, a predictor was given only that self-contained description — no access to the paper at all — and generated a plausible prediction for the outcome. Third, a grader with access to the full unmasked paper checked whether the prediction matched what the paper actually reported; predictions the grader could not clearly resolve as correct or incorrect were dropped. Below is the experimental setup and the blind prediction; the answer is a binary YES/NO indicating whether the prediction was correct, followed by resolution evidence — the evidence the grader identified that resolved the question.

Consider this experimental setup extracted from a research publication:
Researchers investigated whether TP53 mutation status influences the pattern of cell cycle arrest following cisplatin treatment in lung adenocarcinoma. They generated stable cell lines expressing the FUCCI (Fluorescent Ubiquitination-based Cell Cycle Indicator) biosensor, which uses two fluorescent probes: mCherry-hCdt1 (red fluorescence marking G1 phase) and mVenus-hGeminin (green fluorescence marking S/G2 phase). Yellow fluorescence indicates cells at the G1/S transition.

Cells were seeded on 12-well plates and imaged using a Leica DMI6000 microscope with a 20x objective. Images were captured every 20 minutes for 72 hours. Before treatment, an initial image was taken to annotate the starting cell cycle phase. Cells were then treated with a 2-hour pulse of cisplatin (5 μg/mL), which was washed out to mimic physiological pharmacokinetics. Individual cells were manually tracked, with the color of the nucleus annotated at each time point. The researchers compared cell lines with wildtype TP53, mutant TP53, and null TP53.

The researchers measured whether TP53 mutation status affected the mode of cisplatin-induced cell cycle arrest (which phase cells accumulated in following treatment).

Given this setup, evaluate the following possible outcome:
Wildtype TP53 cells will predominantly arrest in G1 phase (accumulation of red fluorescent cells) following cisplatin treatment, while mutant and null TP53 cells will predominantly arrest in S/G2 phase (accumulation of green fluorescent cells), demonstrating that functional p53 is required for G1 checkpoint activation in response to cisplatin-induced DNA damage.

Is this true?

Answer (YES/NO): NO